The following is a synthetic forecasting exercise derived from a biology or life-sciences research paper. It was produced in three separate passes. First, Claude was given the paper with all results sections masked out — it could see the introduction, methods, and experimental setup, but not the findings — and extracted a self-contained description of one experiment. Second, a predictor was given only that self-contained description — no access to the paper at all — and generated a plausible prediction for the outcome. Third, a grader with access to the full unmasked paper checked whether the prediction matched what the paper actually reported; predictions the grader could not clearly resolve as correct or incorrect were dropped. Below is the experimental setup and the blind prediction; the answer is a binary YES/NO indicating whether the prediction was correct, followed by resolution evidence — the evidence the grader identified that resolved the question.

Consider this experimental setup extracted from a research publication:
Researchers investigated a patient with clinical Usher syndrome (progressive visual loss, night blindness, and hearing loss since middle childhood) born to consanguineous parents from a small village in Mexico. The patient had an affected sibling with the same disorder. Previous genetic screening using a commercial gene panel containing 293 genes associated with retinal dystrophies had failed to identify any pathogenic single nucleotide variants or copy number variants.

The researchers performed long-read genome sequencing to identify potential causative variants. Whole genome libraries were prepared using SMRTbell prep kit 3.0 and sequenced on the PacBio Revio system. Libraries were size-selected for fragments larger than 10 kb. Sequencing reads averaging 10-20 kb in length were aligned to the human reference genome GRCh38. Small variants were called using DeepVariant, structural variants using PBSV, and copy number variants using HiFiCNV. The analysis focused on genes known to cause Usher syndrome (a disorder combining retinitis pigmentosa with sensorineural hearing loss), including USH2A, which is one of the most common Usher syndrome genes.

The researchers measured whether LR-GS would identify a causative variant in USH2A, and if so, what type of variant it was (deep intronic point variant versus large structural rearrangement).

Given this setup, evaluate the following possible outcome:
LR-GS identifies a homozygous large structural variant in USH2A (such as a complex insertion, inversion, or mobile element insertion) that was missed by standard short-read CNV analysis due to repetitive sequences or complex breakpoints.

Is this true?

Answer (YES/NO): NO